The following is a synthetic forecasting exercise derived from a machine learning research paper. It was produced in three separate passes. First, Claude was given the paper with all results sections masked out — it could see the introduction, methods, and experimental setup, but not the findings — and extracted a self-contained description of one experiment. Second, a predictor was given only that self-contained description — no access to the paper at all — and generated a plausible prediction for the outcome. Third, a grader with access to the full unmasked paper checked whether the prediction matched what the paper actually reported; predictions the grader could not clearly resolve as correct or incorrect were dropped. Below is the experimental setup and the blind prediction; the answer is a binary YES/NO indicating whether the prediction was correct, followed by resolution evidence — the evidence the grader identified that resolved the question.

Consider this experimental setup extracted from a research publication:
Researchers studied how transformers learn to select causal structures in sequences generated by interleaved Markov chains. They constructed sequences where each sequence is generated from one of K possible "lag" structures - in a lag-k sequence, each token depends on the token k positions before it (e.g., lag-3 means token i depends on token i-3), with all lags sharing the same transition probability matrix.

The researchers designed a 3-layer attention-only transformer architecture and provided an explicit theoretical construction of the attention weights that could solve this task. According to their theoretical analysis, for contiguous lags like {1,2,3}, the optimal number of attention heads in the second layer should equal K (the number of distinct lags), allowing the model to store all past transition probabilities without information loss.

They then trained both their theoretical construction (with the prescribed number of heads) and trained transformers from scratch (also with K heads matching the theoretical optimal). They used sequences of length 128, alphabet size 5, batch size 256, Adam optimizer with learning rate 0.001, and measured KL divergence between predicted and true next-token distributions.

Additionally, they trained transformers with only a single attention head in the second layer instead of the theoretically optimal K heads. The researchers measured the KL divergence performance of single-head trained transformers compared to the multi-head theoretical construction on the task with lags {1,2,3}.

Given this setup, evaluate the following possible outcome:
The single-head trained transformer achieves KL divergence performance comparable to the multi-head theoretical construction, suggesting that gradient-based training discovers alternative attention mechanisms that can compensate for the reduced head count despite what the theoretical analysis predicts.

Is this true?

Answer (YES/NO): NO